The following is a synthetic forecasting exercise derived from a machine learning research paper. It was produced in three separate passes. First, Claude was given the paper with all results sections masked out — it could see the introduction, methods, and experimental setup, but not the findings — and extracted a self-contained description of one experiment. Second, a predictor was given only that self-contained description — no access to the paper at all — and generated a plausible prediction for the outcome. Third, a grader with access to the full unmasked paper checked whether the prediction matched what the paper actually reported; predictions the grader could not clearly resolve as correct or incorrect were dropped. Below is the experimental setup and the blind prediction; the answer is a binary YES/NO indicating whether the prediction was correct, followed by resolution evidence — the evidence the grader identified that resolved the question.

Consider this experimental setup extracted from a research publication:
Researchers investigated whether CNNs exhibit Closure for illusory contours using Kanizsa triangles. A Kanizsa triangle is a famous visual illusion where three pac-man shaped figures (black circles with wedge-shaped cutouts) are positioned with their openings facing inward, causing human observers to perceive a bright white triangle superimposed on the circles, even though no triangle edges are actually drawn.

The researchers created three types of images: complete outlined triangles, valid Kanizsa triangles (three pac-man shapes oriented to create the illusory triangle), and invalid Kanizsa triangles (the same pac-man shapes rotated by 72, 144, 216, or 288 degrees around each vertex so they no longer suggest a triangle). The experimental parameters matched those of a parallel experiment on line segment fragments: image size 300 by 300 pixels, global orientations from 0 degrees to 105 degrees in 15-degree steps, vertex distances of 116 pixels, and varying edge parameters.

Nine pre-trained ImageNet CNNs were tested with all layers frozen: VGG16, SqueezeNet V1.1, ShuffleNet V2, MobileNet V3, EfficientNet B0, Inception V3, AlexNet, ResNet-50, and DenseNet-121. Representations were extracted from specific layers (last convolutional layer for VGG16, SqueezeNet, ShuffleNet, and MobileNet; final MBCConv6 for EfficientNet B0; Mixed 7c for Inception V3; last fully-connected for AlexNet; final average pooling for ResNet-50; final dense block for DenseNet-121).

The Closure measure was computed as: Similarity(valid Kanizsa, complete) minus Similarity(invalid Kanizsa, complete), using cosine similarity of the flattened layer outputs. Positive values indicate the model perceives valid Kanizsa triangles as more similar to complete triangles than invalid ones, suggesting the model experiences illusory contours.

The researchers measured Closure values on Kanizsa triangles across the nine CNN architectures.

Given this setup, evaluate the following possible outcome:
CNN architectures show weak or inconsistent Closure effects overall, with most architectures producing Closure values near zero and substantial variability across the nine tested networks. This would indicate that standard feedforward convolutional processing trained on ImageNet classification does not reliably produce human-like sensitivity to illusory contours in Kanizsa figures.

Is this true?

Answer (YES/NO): YES